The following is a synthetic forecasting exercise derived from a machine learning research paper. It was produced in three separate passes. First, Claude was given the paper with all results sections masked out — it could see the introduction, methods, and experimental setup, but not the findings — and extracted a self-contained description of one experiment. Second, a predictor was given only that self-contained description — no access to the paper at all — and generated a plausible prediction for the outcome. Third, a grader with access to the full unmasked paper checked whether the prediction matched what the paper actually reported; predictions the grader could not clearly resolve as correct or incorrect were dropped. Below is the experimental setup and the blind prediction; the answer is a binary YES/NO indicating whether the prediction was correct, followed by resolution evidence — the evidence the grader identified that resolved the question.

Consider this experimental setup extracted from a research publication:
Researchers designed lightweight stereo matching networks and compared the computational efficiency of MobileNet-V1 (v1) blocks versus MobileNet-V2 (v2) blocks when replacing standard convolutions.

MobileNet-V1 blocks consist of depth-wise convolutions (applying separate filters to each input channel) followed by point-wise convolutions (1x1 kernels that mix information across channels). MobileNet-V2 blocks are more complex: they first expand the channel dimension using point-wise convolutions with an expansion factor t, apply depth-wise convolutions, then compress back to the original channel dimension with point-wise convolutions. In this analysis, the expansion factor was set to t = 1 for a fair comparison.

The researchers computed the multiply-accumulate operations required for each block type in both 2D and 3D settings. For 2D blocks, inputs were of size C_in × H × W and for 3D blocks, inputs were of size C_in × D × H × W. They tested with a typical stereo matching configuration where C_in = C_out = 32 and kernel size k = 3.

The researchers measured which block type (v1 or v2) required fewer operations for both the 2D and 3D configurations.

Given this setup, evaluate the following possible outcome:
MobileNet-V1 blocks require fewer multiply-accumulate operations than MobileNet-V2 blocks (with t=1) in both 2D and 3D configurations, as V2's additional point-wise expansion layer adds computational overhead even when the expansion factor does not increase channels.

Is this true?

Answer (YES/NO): YES